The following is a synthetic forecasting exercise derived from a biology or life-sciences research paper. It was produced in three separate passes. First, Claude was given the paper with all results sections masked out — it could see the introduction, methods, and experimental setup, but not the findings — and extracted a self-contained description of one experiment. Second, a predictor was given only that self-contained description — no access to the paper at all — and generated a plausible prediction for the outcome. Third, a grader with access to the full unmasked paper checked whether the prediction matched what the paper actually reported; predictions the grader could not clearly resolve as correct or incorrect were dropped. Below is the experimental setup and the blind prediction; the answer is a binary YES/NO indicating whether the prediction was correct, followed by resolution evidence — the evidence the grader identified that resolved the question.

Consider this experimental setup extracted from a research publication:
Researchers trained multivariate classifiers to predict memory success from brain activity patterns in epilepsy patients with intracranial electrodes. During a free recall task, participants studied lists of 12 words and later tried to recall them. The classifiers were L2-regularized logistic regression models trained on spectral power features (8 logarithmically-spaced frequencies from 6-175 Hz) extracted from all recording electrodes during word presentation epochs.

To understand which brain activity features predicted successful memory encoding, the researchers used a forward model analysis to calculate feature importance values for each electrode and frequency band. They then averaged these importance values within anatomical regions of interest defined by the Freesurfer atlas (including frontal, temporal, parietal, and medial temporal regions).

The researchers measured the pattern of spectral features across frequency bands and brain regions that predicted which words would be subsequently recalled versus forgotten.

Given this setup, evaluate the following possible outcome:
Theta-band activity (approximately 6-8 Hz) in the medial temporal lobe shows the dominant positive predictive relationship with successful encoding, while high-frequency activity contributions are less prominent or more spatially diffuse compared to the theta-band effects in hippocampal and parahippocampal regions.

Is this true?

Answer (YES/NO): NO